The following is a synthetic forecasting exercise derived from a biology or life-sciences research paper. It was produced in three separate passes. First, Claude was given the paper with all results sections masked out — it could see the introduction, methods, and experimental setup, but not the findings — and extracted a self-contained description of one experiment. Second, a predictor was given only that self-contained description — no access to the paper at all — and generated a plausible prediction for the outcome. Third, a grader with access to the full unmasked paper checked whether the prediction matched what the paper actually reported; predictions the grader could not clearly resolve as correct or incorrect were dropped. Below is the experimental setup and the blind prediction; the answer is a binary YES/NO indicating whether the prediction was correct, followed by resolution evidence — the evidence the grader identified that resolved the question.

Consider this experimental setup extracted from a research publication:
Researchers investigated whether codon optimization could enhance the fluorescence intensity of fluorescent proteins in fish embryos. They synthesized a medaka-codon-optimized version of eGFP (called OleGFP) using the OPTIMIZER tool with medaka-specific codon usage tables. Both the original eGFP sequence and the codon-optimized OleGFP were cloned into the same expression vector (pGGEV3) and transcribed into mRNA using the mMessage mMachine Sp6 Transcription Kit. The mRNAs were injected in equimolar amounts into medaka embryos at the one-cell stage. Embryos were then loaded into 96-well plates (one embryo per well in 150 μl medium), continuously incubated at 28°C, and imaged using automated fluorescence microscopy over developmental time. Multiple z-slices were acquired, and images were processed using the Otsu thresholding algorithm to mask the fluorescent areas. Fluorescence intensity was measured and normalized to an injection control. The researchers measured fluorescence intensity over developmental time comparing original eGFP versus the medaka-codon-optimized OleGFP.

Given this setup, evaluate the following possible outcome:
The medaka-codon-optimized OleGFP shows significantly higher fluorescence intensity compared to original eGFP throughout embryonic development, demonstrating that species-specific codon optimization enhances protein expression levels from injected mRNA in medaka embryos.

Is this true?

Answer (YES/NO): NO